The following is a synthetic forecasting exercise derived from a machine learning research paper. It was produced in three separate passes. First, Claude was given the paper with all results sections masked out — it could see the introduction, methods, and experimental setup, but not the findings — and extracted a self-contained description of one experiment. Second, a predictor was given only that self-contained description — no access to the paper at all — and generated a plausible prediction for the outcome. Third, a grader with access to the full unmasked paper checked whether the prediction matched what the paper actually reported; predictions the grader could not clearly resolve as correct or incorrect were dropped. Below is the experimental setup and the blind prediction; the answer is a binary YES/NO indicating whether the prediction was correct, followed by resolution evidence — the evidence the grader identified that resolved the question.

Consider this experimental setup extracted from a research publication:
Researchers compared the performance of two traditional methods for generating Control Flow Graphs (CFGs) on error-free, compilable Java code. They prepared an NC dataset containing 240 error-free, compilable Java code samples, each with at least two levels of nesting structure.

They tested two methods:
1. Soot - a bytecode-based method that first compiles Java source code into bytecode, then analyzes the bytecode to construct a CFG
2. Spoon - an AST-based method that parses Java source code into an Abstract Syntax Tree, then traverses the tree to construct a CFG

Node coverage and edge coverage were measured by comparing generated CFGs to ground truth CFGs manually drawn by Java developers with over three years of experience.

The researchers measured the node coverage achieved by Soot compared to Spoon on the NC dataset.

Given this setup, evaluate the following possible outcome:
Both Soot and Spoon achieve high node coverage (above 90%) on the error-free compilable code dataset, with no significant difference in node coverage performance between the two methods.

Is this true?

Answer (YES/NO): YES